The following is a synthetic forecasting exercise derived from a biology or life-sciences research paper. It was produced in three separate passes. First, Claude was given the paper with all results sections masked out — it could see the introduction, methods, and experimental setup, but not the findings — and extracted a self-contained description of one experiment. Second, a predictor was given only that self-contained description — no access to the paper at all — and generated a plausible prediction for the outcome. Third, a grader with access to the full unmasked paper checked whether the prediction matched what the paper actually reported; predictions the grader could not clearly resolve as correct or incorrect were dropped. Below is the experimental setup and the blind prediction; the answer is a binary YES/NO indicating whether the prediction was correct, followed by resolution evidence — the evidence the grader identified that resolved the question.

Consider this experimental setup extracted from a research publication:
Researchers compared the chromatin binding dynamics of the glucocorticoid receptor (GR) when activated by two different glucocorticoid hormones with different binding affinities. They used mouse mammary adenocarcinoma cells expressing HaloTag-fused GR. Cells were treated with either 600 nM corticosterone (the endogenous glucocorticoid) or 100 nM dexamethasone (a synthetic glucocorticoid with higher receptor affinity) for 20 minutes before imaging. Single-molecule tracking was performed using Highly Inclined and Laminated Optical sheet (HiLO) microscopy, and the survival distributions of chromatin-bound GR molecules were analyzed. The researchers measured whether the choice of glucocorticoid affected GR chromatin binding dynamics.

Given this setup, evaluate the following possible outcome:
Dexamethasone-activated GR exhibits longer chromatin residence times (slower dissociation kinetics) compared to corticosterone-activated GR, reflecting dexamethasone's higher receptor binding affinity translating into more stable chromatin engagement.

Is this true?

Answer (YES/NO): NO